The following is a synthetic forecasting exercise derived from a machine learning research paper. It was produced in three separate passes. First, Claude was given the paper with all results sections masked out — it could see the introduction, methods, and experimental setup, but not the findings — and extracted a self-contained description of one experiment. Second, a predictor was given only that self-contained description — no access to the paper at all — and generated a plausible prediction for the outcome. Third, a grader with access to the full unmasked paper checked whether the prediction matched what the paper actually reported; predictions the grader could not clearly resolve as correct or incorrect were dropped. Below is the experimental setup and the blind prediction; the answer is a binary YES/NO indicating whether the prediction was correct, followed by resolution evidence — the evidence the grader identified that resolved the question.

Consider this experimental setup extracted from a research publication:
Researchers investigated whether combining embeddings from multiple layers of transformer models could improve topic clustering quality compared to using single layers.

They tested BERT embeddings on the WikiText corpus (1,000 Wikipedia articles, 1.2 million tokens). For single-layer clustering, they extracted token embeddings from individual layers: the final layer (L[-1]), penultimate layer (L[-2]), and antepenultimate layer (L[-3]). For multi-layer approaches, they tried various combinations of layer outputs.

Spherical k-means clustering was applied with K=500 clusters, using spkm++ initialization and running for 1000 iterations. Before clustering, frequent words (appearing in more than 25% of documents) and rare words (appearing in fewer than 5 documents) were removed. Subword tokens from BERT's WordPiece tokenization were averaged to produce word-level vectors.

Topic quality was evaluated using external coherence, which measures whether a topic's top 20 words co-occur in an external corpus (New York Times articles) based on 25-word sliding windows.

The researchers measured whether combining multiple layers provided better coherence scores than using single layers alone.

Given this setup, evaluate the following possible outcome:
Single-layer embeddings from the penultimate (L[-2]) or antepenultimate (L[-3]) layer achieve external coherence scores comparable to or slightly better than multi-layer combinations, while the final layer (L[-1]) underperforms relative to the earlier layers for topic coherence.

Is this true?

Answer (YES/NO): NO